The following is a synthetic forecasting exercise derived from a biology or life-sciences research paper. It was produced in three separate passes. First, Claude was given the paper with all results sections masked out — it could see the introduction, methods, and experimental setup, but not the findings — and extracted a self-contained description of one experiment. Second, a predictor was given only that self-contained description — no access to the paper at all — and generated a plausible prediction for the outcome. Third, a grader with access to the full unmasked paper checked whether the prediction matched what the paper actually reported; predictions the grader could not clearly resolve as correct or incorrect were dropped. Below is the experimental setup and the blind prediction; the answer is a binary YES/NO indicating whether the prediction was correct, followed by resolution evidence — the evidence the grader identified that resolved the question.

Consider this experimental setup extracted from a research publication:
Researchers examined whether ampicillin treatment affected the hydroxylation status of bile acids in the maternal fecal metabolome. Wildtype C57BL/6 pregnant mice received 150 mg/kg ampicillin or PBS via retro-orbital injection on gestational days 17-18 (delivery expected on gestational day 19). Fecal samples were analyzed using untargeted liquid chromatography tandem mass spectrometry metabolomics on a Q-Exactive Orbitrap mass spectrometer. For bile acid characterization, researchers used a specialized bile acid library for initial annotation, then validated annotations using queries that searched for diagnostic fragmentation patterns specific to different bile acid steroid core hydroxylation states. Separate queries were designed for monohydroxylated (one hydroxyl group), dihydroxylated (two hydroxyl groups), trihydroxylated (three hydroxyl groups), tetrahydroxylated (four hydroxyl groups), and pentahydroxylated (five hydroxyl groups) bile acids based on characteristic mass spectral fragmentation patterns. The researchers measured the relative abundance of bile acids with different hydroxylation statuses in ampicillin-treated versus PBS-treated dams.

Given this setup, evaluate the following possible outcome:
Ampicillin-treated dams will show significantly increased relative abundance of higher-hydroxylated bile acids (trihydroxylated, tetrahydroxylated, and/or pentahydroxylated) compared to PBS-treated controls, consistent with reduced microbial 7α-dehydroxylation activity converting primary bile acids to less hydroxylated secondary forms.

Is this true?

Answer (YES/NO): YES